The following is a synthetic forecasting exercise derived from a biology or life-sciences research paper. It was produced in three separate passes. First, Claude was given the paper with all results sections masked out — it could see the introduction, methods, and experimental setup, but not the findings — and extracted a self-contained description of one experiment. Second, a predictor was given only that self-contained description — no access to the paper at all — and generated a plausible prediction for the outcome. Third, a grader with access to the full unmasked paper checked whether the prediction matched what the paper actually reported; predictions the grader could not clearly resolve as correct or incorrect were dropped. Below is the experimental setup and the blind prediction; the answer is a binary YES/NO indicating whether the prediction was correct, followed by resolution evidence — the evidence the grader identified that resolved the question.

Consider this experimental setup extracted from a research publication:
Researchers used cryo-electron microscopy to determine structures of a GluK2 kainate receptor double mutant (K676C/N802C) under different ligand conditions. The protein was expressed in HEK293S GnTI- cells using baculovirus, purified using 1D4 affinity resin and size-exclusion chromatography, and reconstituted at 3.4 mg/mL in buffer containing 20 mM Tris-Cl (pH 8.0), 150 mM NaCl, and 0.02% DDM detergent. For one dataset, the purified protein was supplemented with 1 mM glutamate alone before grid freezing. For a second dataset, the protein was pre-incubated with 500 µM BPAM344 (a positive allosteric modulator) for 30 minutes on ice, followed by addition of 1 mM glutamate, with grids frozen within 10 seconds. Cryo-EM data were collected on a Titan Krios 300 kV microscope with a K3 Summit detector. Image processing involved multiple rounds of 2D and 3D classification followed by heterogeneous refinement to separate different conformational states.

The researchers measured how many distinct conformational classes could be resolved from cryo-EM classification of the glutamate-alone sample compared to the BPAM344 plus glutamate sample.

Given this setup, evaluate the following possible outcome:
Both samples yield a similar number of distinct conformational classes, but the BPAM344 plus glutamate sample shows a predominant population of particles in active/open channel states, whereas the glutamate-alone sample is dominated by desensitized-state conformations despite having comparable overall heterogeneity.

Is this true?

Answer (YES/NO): NO